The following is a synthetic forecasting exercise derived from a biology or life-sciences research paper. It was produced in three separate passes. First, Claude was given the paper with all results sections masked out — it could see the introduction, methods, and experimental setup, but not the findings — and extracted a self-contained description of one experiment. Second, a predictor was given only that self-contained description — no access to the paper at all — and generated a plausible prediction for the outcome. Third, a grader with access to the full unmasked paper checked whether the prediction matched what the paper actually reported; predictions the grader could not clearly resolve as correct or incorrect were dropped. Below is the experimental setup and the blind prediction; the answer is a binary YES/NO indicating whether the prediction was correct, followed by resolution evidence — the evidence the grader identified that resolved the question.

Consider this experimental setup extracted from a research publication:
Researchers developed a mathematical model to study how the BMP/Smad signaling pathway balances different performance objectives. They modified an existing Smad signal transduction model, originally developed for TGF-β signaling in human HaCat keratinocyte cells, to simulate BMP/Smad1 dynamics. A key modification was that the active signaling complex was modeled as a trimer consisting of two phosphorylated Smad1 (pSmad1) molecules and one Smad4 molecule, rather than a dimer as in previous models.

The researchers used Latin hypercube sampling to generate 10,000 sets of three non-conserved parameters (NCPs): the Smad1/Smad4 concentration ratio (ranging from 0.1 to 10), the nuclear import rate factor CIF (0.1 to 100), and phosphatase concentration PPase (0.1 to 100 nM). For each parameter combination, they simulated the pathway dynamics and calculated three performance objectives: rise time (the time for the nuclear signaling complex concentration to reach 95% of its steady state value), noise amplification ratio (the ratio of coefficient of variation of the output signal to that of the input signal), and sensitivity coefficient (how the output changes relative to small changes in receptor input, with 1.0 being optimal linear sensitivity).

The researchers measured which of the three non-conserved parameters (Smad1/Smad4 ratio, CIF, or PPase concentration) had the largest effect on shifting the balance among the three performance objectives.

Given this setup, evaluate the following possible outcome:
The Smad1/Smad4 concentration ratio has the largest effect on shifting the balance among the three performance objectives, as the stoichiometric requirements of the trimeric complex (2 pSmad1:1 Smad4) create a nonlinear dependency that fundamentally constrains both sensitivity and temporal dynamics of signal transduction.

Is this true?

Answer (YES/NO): NO